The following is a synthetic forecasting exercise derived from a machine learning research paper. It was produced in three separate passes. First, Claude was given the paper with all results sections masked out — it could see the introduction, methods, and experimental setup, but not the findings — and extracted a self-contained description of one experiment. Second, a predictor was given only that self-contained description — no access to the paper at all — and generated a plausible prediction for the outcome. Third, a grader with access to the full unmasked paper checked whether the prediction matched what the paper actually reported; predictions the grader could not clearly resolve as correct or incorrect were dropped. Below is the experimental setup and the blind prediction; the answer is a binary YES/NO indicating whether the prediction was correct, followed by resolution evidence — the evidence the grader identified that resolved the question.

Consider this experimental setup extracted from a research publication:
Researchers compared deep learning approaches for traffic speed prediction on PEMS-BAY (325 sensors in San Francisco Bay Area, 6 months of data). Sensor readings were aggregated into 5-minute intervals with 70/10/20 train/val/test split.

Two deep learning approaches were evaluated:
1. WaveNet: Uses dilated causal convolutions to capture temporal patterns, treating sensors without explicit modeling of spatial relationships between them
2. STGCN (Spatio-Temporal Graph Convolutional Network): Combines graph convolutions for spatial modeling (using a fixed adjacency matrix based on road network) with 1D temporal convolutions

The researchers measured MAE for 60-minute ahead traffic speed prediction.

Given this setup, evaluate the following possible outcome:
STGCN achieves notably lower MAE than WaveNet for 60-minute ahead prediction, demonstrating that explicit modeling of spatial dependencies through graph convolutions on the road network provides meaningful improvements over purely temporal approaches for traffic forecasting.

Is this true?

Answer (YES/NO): NO